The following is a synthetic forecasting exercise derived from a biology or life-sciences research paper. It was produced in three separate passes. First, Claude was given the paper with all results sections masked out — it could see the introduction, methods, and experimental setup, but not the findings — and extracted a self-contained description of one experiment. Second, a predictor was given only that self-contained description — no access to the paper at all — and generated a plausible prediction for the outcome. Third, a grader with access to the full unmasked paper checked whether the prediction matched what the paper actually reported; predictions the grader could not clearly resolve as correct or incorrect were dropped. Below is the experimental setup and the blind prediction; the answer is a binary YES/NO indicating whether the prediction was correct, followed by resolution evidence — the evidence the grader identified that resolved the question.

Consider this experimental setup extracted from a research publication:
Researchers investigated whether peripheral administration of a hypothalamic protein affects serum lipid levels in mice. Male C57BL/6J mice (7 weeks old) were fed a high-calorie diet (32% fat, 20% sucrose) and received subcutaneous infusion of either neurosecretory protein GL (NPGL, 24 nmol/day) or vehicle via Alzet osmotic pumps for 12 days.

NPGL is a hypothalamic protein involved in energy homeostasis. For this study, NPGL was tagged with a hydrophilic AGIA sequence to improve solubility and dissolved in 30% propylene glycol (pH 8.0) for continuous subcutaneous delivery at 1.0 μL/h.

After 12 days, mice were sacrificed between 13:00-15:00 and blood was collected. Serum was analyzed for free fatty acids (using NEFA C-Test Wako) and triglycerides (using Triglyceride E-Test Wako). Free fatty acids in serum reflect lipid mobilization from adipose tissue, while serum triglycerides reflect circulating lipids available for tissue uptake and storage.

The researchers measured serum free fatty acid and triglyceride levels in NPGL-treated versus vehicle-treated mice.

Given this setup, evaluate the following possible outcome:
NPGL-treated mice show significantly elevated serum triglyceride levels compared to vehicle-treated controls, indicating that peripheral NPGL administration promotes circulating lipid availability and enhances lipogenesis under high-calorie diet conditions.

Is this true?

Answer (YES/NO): NO